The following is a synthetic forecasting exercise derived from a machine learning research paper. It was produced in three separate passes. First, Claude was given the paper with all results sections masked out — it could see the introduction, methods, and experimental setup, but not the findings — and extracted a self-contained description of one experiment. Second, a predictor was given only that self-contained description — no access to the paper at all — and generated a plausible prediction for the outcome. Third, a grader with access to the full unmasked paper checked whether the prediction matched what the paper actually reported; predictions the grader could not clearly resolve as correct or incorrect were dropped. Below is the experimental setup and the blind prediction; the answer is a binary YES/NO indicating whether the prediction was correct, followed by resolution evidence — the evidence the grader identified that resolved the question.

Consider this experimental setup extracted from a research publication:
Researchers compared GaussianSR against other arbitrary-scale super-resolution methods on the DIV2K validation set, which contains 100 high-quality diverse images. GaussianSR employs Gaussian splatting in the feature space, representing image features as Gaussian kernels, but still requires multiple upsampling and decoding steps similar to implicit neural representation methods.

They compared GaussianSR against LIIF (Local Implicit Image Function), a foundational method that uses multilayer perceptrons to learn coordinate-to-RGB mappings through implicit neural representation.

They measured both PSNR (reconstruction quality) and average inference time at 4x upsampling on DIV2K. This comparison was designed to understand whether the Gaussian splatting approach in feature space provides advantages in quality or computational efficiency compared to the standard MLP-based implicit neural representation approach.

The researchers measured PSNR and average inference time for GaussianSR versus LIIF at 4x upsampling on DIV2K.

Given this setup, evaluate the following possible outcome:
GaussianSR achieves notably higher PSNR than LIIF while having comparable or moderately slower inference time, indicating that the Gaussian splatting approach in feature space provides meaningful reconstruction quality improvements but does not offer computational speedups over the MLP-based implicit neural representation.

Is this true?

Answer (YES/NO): NO